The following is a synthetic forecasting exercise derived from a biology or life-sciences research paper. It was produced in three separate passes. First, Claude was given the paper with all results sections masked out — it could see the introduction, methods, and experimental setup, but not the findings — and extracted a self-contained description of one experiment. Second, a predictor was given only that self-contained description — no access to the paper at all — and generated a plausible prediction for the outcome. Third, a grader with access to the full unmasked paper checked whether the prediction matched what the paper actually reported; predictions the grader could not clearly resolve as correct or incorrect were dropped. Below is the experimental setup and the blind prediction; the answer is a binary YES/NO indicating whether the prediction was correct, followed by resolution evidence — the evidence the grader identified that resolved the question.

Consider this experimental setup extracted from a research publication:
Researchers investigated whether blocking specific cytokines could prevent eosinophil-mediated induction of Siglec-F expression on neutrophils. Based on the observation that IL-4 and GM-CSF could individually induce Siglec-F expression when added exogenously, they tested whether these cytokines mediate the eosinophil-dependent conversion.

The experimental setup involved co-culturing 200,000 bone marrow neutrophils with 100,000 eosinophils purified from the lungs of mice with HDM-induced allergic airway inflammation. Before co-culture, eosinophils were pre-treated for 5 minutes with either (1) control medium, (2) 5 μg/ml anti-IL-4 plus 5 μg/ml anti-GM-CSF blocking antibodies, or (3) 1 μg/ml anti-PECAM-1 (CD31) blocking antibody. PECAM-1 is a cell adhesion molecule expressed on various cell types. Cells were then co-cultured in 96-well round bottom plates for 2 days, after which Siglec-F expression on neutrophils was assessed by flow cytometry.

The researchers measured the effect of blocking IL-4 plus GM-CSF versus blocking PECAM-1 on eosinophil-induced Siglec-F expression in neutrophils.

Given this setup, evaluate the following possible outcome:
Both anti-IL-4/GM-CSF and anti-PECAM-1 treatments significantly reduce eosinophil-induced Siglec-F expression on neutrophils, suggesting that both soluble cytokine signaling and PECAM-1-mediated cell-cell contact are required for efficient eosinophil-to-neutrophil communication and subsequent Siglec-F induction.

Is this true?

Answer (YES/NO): NO